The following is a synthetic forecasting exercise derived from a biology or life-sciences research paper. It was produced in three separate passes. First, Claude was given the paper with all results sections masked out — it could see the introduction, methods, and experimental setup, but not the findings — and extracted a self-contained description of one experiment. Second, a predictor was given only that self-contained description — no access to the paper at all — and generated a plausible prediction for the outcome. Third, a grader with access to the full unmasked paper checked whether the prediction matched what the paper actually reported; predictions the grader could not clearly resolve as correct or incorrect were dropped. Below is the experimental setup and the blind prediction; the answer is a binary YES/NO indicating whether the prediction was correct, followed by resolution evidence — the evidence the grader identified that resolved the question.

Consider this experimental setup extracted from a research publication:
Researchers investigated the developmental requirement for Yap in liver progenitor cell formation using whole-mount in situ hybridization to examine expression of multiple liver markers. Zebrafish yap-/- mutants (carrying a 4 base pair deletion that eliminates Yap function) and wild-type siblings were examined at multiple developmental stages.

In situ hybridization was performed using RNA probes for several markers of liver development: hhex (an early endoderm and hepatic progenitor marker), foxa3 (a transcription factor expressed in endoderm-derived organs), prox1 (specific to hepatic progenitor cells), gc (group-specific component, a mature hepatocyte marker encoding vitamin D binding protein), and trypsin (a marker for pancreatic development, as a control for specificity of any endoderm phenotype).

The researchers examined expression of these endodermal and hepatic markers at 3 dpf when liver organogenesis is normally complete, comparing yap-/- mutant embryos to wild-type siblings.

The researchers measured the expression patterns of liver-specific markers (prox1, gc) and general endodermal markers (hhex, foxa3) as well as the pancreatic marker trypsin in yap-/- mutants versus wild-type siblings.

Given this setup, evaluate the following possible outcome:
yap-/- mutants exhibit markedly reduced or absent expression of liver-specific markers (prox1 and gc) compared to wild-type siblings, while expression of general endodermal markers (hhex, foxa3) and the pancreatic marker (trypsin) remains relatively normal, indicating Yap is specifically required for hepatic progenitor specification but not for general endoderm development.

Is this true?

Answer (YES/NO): NO